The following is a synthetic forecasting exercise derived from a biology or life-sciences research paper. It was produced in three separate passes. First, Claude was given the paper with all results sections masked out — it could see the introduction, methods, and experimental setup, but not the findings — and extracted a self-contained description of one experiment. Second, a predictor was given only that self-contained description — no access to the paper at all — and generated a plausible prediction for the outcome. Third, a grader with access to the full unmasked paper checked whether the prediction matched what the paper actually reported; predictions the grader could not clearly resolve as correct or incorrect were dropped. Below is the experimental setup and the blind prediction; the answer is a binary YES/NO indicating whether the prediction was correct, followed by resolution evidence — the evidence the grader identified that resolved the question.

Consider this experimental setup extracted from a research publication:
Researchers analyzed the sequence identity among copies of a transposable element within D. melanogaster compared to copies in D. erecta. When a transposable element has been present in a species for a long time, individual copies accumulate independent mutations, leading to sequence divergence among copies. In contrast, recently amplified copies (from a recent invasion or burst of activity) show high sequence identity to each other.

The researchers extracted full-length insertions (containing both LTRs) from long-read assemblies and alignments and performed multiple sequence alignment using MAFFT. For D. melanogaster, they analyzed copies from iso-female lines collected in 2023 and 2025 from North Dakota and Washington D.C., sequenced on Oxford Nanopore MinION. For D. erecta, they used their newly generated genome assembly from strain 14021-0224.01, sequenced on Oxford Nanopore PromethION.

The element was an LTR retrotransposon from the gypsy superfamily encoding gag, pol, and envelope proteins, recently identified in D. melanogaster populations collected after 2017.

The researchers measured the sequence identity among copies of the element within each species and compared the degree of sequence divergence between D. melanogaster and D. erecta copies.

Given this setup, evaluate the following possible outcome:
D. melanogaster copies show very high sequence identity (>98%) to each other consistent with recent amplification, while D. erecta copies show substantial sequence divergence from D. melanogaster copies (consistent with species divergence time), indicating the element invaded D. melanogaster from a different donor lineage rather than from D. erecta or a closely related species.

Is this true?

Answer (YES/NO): NO